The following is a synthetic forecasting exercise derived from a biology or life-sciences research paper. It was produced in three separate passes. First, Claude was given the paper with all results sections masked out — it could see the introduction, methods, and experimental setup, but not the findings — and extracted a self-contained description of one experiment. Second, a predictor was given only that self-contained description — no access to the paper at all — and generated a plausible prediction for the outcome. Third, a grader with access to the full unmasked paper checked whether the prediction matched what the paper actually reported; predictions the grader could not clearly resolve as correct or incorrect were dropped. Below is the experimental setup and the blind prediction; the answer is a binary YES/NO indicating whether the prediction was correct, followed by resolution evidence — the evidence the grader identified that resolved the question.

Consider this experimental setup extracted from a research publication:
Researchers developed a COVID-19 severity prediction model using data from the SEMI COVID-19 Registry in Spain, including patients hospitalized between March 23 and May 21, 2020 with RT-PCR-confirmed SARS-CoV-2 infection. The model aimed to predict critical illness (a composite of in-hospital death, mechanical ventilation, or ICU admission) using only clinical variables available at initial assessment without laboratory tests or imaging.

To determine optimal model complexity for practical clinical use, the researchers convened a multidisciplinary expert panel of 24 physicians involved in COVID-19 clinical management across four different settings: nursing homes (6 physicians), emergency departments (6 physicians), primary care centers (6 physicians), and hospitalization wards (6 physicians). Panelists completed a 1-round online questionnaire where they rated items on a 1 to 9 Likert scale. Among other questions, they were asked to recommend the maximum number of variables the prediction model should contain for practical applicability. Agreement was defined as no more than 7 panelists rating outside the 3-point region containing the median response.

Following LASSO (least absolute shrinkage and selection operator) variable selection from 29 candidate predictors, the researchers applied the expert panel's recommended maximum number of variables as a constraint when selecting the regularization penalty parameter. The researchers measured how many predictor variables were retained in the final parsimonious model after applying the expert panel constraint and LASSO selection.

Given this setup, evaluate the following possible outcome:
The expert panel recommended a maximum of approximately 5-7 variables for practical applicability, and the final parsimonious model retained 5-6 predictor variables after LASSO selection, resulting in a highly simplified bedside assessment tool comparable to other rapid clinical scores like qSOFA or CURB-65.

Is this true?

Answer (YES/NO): NO